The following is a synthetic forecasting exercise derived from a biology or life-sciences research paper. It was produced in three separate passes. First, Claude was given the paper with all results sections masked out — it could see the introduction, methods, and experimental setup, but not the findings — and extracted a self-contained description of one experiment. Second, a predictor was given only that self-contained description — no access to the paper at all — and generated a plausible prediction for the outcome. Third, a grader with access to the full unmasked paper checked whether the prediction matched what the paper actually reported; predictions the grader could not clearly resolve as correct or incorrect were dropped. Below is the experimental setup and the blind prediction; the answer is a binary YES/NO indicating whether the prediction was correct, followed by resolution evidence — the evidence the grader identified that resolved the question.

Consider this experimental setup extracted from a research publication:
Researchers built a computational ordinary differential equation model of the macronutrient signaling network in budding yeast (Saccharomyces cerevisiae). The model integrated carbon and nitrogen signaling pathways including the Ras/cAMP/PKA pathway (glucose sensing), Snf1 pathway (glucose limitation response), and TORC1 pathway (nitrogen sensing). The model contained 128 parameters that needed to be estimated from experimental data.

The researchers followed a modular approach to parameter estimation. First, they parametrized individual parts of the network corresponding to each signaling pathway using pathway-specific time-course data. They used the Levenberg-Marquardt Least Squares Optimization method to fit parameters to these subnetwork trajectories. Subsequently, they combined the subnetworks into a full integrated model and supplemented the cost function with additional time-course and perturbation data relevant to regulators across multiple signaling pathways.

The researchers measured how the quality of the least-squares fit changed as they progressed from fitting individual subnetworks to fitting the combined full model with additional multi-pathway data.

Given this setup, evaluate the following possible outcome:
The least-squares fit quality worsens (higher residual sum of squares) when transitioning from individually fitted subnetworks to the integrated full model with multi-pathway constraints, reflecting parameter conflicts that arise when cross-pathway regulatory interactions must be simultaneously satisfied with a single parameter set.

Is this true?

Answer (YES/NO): YES